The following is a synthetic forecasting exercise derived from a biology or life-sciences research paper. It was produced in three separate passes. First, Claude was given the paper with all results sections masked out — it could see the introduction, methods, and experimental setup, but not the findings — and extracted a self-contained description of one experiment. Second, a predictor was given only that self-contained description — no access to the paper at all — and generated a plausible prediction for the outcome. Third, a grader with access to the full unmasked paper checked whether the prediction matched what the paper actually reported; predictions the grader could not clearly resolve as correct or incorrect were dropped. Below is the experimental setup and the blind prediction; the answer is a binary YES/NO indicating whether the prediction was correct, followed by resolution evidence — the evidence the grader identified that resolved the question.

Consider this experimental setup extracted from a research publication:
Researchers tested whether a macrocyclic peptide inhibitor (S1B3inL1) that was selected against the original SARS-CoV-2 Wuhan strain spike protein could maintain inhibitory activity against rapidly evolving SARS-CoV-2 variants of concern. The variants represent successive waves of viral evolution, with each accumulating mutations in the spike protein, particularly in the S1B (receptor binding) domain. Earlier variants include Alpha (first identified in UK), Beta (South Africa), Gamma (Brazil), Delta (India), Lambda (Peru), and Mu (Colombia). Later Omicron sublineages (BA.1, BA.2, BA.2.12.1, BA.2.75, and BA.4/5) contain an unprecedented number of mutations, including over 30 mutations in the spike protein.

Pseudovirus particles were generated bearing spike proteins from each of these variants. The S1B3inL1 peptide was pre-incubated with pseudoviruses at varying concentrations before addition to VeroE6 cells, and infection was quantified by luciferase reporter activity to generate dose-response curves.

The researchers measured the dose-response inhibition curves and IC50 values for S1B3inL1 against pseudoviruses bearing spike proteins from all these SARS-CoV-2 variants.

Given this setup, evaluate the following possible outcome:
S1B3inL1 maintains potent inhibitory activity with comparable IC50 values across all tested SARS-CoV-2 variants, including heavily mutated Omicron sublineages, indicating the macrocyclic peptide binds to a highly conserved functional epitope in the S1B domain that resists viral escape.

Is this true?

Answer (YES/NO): YES